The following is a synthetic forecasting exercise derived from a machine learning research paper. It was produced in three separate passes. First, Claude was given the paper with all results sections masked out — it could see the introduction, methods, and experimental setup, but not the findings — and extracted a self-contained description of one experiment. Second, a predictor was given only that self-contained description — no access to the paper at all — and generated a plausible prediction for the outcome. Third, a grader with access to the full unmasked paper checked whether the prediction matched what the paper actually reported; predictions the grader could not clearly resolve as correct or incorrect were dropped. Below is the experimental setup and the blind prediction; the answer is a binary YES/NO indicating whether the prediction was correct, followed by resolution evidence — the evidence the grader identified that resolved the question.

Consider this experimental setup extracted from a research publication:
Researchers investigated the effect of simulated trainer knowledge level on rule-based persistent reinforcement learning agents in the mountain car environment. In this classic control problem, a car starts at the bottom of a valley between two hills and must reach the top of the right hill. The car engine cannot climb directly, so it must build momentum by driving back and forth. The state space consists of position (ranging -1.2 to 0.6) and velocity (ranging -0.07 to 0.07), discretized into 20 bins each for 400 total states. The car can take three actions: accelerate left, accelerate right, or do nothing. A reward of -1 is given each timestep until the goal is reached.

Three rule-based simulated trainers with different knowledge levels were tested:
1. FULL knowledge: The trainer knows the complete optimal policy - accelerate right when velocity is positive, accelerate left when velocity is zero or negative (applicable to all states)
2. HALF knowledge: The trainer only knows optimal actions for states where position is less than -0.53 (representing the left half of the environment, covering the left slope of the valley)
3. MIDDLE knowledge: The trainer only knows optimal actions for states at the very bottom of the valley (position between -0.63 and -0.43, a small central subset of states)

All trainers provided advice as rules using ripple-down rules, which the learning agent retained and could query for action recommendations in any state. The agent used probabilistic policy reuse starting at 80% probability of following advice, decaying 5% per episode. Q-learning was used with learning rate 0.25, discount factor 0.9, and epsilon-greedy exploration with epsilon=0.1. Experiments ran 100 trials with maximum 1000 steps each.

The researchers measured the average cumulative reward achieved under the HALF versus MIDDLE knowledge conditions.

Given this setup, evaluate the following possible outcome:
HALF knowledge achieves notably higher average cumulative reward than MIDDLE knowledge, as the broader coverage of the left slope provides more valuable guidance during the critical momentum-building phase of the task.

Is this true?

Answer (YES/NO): YES